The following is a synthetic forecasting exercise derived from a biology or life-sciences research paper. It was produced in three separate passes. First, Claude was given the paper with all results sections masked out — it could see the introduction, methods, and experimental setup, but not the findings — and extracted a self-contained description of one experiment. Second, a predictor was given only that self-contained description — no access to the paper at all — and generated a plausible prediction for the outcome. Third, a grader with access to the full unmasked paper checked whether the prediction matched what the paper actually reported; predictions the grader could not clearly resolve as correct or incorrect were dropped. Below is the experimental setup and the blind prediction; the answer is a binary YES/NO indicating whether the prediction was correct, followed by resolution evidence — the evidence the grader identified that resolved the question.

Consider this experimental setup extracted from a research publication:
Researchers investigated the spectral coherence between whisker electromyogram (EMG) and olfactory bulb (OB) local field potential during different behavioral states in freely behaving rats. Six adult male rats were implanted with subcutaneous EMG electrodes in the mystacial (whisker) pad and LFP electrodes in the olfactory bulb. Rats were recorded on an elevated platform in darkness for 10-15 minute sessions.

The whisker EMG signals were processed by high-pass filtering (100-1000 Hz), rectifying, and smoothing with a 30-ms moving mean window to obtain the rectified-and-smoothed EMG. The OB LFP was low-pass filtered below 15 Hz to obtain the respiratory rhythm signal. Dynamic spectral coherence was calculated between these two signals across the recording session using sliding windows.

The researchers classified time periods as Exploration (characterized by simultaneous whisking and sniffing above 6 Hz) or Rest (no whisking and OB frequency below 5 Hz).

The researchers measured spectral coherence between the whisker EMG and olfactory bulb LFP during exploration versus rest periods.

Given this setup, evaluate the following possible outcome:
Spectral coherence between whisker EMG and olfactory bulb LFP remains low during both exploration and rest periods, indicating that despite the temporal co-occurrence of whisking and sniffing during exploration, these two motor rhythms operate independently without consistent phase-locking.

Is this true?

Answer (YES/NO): NO